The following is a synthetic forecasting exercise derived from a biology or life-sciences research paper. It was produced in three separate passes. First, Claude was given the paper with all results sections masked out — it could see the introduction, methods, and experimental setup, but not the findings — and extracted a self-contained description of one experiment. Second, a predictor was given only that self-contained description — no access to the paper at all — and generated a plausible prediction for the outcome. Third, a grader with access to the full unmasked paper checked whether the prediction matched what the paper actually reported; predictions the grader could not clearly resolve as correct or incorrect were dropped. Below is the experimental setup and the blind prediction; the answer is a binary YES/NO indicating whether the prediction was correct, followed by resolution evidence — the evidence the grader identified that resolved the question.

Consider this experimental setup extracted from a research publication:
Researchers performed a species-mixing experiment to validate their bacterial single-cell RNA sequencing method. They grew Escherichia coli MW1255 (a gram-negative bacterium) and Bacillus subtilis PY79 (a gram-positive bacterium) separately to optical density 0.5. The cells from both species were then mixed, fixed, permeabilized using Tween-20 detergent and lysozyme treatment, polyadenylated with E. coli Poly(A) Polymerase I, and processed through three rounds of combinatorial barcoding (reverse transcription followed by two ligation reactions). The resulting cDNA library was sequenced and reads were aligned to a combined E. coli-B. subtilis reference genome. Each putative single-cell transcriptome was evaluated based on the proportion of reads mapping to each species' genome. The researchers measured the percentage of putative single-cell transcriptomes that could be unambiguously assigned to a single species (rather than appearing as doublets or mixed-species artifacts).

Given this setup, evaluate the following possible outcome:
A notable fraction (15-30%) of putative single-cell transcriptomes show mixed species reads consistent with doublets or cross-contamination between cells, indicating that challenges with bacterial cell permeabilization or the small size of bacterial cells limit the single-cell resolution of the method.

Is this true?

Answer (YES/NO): NO